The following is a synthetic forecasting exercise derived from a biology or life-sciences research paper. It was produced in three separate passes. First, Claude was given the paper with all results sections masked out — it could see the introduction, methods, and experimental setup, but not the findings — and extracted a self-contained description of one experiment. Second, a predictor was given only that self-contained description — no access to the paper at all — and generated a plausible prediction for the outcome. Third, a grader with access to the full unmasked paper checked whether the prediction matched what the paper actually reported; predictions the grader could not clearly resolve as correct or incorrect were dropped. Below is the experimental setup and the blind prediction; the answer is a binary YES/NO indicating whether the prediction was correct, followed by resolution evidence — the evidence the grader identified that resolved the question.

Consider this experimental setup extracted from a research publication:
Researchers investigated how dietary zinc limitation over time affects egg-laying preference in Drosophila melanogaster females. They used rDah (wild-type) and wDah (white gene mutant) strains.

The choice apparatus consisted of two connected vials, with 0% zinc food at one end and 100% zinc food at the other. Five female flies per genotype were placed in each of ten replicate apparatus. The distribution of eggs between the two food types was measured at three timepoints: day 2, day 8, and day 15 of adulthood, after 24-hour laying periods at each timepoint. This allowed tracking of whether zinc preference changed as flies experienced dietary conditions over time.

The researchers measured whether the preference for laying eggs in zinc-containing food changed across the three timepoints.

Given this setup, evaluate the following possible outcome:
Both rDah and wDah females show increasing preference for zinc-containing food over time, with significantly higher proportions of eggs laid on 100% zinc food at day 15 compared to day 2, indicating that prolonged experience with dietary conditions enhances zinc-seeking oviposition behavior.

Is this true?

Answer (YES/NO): YES